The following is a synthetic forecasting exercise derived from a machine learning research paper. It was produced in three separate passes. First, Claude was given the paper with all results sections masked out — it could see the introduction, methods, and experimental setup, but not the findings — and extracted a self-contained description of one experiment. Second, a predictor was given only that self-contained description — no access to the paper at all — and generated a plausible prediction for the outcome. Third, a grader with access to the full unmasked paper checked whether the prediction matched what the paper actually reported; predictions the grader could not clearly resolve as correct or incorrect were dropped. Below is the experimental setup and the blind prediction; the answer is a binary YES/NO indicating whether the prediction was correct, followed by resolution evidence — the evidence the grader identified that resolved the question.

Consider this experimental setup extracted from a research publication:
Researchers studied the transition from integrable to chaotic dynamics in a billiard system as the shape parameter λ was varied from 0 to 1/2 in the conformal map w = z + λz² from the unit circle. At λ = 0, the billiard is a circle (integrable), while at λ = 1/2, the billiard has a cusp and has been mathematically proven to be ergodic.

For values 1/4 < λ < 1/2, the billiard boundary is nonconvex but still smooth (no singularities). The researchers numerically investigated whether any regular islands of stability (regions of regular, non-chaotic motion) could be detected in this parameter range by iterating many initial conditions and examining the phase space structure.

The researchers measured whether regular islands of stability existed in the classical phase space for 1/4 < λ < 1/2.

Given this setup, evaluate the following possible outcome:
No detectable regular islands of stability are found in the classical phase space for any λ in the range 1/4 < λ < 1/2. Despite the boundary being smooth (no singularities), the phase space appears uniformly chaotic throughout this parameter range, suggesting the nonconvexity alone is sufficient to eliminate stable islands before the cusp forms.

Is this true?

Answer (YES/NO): NO